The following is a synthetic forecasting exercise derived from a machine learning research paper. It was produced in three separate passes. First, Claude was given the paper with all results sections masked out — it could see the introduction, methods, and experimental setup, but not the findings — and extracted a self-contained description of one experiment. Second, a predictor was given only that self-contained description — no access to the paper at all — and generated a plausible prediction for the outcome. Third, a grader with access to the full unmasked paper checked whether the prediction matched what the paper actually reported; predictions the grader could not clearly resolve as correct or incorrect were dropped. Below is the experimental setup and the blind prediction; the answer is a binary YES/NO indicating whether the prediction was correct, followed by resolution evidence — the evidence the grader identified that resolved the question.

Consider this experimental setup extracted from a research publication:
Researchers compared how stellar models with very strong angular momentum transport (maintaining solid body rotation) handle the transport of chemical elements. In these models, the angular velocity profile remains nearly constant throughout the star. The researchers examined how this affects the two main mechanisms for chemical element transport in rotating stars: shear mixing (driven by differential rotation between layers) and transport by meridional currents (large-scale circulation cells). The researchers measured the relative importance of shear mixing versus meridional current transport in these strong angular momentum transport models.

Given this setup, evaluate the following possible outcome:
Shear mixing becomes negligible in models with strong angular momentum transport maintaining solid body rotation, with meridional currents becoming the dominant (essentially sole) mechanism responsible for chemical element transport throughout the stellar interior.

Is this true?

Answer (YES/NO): YES